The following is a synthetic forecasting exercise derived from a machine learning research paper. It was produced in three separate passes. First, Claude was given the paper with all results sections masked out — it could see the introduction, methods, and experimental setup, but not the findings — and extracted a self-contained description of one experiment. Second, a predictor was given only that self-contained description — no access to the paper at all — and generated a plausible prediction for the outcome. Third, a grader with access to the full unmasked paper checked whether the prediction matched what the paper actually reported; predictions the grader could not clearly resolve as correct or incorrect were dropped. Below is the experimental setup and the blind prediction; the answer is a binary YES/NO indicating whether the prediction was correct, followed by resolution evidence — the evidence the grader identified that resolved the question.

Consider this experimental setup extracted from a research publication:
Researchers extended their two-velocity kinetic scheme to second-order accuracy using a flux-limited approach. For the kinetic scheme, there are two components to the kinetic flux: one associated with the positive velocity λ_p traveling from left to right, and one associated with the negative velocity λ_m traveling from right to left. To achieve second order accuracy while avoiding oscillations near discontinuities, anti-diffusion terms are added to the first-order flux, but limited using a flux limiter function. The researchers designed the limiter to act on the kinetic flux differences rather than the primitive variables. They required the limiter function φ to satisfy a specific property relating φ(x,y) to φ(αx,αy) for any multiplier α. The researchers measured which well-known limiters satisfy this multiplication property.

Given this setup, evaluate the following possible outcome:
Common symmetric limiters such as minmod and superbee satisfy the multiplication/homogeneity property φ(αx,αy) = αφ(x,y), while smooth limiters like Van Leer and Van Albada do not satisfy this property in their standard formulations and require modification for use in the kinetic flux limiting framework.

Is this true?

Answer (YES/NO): NO